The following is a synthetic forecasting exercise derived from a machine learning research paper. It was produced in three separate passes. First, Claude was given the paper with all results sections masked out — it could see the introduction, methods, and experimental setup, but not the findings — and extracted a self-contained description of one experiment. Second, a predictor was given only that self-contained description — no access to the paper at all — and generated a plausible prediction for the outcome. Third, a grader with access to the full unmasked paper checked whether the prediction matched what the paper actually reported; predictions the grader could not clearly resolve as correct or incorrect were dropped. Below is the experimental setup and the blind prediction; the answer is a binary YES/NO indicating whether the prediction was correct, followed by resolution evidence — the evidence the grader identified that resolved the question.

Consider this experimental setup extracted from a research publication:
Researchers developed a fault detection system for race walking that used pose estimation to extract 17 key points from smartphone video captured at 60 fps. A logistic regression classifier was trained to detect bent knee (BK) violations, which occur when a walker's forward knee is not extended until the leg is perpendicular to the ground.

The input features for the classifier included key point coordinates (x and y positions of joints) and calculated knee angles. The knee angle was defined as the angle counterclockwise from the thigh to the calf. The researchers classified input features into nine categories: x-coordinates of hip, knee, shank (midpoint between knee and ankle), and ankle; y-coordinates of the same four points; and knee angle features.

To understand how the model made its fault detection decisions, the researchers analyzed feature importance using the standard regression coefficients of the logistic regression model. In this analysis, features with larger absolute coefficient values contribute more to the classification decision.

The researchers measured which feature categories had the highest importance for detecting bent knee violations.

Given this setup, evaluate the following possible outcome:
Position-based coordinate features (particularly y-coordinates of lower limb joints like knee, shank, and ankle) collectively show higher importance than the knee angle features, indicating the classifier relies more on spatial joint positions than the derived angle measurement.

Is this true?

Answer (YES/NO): NO